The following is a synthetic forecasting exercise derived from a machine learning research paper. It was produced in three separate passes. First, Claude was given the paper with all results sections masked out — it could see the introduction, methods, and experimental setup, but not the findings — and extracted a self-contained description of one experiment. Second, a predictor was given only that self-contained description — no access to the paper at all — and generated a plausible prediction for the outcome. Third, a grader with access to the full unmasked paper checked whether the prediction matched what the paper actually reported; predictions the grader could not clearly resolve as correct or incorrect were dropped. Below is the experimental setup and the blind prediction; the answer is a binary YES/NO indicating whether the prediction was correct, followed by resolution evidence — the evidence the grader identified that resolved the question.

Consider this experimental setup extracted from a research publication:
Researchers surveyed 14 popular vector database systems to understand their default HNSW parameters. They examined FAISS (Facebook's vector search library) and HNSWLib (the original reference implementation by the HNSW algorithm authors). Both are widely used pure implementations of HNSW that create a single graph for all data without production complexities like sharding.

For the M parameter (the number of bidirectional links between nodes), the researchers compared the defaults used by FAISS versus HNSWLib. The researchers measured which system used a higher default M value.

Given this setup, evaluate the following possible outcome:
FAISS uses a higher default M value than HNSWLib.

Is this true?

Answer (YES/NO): YES